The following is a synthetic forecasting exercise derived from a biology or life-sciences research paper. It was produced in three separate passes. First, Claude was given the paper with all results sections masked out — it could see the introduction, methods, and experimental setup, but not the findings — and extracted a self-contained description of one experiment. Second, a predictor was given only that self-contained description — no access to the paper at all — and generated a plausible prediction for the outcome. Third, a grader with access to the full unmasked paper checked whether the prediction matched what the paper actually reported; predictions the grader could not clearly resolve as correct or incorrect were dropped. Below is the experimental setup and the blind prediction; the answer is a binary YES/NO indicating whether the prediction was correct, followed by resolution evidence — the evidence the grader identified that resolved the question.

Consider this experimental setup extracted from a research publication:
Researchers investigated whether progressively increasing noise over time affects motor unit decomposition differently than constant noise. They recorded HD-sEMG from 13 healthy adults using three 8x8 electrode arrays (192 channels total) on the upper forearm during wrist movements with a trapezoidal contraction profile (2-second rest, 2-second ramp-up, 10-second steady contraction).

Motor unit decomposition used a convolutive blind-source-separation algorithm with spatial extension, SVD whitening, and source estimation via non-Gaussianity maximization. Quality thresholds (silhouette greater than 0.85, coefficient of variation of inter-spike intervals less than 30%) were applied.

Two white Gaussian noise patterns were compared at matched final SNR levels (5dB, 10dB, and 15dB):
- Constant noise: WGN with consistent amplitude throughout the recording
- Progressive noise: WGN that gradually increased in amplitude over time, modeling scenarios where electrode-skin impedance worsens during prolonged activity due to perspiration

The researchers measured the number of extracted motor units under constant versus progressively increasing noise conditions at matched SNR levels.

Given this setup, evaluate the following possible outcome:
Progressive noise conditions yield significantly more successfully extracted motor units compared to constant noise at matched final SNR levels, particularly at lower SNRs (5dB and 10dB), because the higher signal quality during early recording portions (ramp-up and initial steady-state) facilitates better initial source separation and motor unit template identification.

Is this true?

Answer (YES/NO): NO